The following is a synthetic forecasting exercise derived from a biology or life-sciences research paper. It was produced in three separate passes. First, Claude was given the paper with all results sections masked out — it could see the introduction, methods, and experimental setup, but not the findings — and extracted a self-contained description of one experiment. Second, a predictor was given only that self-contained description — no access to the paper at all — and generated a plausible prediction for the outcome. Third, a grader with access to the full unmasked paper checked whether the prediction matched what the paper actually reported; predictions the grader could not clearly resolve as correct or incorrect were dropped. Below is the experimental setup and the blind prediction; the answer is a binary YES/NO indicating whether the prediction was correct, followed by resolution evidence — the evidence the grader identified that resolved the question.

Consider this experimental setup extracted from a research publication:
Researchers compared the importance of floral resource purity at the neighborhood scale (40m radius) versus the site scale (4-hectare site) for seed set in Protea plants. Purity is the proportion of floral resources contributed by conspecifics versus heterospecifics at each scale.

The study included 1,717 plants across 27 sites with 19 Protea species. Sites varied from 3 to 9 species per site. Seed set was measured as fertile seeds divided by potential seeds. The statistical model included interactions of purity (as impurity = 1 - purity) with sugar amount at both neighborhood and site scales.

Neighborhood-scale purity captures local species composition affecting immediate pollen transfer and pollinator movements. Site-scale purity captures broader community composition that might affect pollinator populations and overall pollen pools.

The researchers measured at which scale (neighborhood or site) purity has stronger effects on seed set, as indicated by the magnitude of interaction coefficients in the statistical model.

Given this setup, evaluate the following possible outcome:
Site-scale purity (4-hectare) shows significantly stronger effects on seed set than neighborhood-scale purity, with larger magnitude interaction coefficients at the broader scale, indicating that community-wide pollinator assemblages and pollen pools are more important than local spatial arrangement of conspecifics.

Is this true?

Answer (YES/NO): NO